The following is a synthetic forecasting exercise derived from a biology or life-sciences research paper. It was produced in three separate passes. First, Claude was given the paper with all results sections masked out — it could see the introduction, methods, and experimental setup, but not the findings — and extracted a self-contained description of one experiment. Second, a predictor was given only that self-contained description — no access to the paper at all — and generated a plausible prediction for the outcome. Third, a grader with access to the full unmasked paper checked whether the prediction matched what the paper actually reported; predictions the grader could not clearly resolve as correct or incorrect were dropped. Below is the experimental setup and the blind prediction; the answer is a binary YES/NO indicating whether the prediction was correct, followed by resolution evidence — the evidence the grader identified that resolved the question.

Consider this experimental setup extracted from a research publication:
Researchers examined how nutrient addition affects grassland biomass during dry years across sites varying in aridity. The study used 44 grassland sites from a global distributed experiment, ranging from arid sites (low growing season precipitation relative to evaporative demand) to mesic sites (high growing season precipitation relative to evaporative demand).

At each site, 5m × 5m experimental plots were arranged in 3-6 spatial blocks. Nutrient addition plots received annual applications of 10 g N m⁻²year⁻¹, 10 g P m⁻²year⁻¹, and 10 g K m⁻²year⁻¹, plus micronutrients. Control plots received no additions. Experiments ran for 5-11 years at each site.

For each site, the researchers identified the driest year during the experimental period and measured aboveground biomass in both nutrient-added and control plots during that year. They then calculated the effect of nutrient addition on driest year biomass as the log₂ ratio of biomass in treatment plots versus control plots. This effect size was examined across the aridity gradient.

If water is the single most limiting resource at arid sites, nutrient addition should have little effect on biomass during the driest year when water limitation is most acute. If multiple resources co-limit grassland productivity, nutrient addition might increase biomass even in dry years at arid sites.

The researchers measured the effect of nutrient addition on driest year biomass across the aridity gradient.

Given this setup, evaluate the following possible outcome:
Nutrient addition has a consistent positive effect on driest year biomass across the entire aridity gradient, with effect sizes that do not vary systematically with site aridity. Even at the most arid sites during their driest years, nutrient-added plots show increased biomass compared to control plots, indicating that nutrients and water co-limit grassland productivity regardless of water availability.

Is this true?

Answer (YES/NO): YES